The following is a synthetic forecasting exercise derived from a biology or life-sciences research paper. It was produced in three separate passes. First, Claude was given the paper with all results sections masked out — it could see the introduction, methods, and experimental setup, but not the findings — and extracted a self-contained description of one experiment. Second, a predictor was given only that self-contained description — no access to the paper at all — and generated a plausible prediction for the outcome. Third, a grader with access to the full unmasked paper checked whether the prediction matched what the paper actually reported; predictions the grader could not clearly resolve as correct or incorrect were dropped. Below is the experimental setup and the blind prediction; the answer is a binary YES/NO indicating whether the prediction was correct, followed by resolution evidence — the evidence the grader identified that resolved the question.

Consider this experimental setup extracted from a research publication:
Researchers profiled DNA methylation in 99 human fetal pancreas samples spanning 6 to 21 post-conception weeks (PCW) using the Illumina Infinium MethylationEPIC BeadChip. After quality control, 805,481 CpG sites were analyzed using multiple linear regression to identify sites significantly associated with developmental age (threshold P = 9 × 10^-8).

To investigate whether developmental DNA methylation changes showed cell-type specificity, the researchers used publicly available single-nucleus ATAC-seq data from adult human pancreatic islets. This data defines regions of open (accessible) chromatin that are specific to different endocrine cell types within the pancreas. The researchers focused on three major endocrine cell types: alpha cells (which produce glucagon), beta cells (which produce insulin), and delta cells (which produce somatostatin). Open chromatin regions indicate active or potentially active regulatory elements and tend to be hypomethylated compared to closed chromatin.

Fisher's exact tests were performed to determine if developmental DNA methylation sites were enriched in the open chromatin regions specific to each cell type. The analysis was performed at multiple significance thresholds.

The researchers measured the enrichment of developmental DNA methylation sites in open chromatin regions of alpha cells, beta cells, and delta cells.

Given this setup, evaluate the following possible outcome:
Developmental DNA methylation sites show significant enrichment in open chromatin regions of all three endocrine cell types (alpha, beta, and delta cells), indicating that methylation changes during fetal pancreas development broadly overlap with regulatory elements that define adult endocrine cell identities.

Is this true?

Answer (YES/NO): NO